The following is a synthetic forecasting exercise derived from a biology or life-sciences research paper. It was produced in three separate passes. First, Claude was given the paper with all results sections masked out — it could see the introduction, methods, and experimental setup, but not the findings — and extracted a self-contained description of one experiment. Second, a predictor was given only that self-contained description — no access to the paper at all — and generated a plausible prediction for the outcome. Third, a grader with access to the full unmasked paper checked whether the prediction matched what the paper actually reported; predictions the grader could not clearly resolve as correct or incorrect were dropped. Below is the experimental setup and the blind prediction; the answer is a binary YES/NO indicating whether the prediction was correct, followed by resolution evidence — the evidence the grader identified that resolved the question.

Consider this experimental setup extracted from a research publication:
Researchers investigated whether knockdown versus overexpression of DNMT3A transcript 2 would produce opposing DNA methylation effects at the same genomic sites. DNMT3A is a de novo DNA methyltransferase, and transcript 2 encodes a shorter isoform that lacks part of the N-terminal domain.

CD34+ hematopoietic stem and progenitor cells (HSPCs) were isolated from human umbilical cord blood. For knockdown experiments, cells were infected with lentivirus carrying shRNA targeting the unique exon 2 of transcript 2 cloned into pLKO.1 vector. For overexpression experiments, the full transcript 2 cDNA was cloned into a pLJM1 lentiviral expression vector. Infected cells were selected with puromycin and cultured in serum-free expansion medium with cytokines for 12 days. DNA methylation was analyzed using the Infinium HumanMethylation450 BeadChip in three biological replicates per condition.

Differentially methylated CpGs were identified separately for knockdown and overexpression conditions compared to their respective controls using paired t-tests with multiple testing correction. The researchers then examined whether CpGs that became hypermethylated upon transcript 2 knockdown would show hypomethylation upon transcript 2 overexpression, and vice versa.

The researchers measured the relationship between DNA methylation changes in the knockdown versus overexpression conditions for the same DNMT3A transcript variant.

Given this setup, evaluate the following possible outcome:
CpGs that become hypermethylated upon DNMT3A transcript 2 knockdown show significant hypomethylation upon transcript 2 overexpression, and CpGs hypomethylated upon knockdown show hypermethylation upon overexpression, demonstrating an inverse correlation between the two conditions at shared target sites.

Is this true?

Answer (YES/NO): YES